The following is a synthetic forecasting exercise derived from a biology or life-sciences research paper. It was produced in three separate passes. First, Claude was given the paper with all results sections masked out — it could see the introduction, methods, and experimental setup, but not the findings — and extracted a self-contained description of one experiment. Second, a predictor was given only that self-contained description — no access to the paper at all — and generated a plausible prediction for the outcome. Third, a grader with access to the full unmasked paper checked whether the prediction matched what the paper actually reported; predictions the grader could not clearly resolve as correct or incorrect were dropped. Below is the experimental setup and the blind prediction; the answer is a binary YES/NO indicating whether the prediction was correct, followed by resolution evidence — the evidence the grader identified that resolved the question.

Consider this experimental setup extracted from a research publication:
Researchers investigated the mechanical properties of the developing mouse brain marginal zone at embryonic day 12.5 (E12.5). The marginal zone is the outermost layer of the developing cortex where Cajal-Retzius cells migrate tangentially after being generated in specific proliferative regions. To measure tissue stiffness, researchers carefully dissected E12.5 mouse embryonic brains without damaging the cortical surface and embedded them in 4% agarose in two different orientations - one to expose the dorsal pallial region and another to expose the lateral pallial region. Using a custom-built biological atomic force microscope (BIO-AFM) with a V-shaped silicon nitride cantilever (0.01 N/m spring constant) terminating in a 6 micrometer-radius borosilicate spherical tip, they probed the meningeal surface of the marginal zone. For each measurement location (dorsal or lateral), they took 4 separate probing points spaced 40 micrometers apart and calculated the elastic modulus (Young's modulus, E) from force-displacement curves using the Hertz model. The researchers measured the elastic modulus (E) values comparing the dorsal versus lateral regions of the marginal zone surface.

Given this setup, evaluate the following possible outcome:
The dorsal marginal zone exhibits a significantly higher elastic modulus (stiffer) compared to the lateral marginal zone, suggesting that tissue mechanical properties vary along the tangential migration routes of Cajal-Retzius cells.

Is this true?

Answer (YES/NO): YES